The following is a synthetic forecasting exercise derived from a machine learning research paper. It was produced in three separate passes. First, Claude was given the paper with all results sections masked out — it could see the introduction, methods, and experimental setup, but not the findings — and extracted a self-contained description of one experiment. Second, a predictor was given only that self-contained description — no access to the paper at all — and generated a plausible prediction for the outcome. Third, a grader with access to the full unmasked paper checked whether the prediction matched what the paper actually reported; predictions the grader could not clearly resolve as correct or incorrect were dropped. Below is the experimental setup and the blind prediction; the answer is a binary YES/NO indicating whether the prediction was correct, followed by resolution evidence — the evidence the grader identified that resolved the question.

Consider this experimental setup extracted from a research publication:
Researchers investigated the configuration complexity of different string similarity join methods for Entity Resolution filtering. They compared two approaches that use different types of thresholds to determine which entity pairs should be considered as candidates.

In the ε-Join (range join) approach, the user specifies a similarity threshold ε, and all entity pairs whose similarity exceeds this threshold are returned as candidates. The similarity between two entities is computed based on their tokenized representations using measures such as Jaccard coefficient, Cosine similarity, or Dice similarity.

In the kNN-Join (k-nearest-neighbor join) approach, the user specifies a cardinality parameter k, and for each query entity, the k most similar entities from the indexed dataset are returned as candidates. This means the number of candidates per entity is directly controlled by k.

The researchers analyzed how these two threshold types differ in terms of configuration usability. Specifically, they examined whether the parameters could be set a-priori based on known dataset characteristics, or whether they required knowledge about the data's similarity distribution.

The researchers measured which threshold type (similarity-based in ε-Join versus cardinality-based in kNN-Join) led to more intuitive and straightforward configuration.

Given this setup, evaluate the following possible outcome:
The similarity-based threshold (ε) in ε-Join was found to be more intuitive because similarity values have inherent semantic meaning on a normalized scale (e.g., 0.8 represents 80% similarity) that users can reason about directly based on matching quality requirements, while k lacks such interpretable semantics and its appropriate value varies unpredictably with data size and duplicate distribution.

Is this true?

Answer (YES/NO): NO